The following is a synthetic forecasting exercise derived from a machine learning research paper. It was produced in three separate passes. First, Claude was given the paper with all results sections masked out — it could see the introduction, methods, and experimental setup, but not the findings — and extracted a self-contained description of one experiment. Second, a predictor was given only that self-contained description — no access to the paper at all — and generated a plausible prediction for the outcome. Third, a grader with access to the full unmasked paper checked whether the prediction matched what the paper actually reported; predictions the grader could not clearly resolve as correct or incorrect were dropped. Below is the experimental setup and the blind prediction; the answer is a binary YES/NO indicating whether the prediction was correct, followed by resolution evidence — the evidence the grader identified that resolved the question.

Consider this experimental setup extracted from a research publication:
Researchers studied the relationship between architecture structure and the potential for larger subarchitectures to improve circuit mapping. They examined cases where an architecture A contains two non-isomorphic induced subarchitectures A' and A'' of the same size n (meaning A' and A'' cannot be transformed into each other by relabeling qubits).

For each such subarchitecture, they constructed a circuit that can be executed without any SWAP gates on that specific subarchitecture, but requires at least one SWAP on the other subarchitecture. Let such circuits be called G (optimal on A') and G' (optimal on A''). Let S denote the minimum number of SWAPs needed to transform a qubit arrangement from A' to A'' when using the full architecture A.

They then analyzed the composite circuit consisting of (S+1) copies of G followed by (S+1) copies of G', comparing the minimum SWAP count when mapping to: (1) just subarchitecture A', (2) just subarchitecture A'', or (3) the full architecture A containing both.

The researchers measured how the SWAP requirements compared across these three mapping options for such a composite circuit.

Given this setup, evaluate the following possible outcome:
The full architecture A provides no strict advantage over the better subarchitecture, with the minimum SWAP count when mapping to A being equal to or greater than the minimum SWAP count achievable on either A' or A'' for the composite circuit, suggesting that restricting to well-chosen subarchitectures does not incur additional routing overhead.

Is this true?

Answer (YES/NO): NO